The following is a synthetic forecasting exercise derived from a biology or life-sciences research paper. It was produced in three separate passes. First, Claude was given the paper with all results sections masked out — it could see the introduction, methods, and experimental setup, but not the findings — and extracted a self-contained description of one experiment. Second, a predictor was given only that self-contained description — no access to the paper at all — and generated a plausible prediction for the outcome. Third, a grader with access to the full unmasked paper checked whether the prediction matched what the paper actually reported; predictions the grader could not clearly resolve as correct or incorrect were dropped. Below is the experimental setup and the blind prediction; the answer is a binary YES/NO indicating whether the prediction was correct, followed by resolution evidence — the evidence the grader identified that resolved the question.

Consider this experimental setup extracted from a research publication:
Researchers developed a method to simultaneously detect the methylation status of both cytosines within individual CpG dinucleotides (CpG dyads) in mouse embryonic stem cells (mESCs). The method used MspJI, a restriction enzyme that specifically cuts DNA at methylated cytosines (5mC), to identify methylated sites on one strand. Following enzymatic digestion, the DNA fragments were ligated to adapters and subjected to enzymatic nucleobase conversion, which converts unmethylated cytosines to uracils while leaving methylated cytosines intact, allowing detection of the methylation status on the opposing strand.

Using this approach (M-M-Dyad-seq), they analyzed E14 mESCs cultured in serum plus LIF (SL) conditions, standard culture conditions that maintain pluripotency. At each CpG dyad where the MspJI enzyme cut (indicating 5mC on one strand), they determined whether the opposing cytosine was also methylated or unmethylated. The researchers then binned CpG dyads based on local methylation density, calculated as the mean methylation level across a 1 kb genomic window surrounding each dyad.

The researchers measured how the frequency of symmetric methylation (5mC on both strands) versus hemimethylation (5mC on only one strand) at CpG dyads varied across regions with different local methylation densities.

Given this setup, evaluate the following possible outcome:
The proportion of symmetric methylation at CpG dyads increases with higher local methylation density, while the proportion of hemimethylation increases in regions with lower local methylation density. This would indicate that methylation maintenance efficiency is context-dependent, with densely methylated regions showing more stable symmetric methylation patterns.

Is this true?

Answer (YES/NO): YES